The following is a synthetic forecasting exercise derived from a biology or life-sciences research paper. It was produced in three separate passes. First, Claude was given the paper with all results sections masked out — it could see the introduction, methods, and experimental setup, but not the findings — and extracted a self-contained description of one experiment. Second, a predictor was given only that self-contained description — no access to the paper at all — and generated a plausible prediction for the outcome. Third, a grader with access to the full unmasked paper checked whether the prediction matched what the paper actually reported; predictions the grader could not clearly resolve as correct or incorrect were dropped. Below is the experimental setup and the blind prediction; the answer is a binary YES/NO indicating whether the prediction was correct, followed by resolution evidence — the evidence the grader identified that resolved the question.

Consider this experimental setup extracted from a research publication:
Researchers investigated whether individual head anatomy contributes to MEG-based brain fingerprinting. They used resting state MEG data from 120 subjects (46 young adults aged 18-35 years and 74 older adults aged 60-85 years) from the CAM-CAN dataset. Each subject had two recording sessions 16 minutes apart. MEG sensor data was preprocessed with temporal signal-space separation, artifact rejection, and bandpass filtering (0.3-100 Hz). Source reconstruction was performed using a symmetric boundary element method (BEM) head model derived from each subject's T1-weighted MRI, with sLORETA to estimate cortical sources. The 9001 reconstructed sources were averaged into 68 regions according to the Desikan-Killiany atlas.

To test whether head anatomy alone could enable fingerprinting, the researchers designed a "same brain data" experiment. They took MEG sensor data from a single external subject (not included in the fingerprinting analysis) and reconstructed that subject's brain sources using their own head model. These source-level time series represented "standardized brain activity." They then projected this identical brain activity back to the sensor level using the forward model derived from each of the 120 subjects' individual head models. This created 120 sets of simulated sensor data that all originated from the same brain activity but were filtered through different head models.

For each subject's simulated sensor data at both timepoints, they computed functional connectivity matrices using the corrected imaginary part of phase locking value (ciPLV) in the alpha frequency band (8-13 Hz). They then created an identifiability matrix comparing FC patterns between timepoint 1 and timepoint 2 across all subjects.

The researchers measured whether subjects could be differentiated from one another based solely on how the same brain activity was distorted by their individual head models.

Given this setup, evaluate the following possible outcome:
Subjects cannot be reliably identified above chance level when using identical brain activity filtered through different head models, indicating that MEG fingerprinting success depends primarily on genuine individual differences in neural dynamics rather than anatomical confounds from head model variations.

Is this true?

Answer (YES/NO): NO